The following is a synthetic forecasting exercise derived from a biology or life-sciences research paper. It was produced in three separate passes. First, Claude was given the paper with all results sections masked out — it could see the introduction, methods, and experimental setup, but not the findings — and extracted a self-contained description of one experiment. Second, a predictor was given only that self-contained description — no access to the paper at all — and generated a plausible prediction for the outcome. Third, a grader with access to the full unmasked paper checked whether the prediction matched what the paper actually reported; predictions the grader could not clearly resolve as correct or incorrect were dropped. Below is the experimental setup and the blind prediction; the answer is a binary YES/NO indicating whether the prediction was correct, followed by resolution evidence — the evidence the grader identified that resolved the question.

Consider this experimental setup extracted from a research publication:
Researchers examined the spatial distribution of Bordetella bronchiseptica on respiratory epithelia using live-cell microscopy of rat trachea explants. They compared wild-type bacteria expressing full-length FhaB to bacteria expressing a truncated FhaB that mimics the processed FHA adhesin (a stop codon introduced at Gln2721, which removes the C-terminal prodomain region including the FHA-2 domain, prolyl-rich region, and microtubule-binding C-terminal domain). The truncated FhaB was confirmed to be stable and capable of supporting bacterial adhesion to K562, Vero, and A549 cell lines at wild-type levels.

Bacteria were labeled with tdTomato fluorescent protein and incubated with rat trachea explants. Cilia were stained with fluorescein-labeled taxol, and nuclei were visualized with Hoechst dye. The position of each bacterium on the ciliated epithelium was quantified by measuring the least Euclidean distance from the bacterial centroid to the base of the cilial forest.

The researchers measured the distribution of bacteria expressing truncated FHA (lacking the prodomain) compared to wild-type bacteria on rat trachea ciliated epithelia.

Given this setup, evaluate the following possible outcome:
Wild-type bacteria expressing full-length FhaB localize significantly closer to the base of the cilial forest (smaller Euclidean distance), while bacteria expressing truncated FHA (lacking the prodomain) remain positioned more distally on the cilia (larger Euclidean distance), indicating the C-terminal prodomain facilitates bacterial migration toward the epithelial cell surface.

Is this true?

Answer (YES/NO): YES